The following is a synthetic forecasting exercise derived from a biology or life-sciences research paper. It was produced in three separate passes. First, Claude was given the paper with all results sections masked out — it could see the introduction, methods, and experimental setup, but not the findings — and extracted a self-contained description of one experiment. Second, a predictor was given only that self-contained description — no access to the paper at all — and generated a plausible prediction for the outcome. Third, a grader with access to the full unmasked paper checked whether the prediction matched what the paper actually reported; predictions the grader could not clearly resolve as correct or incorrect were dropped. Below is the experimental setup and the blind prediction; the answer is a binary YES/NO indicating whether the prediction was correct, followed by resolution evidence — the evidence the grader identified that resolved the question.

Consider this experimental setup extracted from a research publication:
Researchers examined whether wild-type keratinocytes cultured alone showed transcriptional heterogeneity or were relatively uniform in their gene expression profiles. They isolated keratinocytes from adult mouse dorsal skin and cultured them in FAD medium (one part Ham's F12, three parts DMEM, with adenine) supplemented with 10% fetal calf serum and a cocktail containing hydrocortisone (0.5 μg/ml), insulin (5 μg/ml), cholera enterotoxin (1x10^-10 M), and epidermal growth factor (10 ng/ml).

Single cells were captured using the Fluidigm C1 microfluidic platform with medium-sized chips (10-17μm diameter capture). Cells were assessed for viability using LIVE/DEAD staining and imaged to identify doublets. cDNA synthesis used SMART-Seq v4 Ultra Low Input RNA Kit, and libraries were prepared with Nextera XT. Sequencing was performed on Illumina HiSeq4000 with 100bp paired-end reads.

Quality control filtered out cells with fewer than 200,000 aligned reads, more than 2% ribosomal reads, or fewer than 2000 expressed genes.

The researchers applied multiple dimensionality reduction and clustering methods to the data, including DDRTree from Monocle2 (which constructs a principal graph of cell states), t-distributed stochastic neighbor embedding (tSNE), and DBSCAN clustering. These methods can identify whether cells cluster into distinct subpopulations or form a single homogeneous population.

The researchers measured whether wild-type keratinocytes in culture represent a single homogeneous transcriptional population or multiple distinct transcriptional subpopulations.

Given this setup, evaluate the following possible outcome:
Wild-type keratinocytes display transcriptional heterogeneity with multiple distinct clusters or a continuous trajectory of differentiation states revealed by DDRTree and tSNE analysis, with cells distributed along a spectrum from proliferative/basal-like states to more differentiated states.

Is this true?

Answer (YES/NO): YES